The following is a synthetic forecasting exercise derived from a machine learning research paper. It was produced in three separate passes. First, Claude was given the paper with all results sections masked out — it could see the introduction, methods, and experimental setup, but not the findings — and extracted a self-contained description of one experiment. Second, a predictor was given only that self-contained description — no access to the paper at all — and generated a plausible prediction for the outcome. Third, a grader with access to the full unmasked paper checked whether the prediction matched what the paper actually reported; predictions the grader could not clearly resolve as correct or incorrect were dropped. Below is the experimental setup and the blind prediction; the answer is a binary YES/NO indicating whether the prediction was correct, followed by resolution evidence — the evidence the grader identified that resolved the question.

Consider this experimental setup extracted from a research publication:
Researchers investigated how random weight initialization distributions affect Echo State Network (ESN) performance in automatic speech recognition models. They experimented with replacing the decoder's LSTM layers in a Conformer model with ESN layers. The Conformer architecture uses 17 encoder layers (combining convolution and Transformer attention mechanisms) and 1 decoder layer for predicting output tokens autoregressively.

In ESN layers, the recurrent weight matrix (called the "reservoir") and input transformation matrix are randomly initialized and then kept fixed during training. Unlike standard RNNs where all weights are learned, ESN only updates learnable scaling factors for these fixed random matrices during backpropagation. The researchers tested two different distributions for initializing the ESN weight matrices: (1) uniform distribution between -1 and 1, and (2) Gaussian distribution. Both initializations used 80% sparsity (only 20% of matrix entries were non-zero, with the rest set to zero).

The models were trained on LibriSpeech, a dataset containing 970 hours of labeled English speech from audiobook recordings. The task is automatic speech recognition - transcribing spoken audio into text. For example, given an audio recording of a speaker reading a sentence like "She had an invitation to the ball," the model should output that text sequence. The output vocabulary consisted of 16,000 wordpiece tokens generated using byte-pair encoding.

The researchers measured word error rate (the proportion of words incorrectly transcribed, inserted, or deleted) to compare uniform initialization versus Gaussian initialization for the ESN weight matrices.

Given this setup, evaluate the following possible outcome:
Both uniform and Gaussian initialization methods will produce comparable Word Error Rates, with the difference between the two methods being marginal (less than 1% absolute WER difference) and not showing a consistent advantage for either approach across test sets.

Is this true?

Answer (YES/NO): YES